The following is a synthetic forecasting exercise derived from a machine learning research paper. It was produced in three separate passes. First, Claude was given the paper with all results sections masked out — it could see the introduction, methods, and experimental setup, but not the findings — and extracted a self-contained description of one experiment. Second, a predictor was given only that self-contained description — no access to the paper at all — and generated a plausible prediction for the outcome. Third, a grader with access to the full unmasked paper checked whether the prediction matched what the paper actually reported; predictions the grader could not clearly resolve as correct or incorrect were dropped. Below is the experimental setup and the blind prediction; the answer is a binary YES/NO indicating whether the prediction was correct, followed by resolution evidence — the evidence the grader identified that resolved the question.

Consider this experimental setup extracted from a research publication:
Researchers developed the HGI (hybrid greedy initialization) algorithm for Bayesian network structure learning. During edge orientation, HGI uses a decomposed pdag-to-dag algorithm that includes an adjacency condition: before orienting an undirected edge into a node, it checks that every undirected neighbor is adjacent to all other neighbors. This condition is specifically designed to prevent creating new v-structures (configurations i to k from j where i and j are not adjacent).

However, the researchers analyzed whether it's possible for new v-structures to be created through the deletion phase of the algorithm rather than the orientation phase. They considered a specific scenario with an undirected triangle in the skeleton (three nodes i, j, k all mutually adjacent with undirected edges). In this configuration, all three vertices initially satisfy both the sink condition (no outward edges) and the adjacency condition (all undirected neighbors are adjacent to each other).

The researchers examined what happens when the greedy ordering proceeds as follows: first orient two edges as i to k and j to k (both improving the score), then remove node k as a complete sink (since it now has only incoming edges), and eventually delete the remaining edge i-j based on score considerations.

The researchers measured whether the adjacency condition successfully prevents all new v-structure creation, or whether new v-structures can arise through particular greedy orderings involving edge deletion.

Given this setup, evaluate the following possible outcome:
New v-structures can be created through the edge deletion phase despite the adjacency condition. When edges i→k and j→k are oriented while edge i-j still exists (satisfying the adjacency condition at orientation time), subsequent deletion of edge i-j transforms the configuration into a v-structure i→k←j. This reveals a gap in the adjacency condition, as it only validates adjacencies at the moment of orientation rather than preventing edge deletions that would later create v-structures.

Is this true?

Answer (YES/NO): YES